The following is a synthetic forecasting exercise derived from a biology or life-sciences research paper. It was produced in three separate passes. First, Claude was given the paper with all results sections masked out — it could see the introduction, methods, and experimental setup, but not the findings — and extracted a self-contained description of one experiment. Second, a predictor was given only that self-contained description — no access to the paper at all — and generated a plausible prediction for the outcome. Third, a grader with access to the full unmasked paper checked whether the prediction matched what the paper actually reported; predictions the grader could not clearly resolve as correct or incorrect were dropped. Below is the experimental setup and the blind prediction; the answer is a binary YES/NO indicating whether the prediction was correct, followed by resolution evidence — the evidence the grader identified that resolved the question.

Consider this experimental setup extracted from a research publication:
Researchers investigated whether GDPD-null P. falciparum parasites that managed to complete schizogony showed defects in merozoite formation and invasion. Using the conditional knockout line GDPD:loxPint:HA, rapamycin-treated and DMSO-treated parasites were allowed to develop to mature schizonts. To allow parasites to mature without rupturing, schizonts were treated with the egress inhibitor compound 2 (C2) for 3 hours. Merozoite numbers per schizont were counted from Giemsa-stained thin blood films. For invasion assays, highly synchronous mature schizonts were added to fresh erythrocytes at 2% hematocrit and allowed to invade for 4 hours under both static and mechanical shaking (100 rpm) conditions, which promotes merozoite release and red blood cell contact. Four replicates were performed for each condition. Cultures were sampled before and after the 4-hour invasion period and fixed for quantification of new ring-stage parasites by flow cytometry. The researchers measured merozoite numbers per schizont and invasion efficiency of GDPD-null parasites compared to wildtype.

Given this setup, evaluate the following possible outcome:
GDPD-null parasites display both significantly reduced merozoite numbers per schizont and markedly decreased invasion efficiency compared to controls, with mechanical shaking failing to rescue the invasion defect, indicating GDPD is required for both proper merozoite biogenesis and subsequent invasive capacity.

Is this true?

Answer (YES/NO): NO